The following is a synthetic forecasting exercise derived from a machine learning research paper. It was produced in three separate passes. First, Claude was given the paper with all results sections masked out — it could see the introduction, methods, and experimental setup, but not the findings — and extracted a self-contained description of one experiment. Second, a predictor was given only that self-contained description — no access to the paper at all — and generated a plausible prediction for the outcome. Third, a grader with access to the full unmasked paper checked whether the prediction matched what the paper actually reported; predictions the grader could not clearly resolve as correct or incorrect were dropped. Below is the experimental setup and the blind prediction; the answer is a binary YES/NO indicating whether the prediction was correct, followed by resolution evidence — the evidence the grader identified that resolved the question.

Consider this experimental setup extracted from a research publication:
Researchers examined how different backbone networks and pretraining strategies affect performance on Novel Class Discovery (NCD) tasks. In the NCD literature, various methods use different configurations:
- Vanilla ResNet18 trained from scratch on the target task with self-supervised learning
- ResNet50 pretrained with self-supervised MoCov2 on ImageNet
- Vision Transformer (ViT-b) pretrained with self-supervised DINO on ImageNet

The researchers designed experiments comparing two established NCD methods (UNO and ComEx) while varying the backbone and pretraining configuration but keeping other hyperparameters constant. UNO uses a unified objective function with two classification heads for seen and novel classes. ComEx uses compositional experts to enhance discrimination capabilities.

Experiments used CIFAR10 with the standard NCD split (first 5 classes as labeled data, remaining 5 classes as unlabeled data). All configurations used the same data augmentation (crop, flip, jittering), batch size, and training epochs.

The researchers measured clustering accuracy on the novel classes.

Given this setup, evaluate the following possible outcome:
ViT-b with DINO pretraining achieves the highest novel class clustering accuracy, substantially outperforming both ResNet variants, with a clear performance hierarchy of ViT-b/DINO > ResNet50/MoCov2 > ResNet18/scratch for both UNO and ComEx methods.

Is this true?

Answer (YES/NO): YES